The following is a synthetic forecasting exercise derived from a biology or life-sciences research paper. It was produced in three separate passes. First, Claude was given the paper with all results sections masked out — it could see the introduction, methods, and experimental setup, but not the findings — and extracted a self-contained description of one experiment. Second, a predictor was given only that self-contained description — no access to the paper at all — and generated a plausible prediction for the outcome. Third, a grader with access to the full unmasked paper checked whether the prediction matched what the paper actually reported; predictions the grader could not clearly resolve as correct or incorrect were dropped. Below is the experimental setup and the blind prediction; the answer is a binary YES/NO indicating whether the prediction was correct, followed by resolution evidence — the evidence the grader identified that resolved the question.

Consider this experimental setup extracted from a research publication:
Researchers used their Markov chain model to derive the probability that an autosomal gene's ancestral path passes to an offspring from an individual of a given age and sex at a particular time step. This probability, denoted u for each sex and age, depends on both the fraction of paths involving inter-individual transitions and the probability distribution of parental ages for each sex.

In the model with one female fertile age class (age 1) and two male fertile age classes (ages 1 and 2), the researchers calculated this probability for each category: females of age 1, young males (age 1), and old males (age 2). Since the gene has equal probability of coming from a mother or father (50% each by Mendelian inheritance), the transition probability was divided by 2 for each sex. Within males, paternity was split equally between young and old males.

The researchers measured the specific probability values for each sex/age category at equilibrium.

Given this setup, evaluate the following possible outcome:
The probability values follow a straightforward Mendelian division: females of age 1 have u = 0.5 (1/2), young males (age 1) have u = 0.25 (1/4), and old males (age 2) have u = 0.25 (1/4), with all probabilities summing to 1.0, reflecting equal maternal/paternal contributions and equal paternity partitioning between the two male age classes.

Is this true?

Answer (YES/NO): NO